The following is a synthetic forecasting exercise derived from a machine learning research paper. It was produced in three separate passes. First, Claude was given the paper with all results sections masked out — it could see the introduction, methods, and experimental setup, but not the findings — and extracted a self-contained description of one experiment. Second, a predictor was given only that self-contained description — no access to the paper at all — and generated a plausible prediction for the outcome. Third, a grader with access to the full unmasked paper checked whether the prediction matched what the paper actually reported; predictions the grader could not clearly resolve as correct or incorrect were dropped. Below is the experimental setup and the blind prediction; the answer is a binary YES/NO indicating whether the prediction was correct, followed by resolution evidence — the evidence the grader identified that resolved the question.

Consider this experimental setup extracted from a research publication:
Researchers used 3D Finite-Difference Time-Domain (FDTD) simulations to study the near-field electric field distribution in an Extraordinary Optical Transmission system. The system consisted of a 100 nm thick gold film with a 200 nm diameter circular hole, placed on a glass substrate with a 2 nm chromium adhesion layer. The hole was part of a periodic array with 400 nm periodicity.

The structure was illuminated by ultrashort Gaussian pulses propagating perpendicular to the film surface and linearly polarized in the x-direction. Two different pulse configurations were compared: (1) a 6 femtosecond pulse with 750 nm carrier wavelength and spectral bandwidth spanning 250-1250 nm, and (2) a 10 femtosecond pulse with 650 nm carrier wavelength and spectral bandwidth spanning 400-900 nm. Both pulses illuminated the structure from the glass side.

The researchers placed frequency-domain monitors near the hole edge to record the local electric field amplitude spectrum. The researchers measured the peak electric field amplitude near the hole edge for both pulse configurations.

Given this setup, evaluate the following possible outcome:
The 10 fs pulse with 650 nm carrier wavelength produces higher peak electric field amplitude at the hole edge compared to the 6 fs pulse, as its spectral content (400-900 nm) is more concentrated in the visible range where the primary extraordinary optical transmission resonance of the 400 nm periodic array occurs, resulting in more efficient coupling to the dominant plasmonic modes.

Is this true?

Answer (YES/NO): NO